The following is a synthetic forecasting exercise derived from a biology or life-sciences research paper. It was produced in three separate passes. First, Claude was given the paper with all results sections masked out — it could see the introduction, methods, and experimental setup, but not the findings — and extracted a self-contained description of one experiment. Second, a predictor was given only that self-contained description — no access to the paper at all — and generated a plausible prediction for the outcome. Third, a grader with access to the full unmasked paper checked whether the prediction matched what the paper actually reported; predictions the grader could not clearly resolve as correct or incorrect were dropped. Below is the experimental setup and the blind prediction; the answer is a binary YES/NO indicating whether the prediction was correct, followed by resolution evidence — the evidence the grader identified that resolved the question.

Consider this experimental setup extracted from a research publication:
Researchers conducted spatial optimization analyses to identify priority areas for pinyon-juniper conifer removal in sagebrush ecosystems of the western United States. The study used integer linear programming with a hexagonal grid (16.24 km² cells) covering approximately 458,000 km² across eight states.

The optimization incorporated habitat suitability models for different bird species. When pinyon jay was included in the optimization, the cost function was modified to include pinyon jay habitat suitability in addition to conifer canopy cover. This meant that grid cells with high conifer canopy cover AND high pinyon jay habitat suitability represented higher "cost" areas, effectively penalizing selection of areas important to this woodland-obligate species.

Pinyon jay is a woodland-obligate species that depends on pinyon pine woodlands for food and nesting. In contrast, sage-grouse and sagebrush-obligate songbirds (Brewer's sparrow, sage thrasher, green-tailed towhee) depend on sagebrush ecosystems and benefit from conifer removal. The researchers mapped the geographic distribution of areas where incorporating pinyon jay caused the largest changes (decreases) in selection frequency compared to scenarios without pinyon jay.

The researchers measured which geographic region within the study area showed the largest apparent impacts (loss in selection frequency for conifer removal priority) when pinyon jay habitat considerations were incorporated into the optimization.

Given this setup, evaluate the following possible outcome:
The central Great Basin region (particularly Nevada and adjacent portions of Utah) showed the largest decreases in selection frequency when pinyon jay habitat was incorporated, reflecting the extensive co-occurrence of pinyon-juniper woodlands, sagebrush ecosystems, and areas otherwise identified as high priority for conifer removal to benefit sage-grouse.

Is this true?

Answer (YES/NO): YES